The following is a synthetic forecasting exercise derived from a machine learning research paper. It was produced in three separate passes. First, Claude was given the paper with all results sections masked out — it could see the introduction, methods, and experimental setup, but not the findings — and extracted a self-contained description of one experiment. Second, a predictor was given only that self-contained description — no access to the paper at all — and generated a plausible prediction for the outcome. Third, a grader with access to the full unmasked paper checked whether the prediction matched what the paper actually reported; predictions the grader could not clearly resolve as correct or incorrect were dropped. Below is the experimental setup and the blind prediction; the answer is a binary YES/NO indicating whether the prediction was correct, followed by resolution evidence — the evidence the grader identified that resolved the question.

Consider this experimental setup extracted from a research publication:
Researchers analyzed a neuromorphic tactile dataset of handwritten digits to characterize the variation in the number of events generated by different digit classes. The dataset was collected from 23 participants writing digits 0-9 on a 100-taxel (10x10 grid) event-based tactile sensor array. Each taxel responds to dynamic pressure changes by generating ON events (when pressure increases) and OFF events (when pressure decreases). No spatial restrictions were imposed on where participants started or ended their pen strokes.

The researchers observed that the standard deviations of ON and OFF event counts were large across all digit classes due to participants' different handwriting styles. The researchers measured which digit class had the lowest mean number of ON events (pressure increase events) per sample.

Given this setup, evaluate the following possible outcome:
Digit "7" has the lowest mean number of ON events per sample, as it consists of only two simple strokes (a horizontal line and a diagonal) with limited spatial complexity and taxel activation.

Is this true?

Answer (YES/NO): NO